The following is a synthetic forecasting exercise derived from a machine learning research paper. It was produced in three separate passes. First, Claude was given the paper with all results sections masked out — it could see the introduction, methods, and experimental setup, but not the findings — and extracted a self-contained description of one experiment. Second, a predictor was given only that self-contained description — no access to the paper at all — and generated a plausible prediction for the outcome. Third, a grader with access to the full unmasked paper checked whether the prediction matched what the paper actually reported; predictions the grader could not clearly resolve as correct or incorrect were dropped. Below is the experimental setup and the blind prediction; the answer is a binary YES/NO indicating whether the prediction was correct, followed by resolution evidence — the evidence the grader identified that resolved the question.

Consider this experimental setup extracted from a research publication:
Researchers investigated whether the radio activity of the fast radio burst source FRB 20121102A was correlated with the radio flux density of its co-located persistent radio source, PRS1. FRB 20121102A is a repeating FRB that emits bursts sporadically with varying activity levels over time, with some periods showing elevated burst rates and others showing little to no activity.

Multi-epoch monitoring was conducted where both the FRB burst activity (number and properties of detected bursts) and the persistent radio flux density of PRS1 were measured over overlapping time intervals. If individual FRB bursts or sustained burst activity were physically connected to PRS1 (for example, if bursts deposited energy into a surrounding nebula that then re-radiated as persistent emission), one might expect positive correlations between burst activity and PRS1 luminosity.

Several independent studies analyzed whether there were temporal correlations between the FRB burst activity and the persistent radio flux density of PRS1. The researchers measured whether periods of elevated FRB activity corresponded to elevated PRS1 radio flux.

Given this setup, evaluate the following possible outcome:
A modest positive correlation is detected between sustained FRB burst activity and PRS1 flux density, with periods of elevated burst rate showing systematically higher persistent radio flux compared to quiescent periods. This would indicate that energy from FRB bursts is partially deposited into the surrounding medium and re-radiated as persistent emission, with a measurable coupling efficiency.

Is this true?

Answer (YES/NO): NO